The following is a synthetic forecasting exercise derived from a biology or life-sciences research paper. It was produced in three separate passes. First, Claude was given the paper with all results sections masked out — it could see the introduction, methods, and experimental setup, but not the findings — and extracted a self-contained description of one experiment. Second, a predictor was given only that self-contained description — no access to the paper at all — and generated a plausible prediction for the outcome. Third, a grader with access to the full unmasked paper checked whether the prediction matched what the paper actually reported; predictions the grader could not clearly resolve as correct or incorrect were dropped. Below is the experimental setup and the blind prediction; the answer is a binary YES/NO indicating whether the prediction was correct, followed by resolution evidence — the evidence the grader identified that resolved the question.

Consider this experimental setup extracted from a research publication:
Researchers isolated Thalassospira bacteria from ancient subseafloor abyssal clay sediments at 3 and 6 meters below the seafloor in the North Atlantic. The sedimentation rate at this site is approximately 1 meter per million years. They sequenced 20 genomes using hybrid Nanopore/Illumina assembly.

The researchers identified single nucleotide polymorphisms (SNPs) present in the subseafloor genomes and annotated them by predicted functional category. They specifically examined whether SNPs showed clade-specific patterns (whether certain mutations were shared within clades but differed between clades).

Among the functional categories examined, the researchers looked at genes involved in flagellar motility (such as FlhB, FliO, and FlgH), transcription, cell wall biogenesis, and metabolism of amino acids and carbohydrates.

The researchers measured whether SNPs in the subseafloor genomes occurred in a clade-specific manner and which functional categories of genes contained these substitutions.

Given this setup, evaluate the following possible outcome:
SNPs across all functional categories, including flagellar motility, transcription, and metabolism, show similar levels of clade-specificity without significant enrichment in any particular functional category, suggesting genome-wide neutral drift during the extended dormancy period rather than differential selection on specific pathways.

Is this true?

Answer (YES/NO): NO